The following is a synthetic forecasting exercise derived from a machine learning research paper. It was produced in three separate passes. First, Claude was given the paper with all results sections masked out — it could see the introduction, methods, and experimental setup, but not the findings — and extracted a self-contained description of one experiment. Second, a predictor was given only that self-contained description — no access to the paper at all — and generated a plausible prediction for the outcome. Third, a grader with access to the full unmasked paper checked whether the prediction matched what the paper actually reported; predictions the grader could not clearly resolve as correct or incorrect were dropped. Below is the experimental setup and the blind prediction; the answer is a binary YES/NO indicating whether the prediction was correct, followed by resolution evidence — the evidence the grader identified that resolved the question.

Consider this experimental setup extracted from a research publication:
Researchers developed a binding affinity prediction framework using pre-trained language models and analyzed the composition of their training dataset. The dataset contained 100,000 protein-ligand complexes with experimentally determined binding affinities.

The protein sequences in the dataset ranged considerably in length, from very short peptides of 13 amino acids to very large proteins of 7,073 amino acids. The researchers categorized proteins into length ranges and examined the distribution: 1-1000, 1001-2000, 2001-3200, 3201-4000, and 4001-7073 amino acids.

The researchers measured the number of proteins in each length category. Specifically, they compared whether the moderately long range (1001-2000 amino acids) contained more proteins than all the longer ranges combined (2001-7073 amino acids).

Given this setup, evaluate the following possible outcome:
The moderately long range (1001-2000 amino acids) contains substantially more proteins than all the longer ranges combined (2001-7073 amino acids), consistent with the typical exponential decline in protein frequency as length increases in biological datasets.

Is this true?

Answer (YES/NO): YES